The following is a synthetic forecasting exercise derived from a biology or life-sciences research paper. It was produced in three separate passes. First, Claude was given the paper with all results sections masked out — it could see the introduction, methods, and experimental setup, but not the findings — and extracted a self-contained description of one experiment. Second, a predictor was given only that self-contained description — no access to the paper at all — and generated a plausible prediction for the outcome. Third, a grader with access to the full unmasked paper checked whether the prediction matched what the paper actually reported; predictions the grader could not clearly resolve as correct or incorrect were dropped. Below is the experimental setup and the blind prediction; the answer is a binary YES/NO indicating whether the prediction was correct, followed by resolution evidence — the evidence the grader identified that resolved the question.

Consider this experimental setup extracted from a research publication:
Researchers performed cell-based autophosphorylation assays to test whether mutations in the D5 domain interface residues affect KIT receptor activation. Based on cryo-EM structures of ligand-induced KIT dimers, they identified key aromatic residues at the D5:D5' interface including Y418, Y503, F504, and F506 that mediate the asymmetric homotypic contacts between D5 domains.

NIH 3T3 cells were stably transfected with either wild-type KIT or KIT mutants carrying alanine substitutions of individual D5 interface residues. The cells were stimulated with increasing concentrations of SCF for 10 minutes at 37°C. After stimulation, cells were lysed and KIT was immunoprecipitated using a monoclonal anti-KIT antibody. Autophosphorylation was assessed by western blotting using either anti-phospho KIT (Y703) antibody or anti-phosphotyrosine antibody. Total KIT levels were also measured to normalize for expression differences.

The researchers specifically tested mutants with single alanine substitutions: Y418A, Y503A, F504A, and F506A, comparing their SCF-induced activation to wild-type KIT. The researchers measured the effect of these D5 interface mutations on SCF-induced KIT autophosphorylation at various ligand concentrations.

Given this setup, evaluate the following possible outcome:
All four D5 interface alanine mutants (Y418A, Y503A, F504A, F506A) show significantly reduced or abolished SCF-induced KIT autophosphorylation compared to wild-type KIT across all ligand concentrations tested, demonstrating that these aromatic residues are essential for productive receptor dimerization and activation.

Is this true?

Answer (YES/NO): NO